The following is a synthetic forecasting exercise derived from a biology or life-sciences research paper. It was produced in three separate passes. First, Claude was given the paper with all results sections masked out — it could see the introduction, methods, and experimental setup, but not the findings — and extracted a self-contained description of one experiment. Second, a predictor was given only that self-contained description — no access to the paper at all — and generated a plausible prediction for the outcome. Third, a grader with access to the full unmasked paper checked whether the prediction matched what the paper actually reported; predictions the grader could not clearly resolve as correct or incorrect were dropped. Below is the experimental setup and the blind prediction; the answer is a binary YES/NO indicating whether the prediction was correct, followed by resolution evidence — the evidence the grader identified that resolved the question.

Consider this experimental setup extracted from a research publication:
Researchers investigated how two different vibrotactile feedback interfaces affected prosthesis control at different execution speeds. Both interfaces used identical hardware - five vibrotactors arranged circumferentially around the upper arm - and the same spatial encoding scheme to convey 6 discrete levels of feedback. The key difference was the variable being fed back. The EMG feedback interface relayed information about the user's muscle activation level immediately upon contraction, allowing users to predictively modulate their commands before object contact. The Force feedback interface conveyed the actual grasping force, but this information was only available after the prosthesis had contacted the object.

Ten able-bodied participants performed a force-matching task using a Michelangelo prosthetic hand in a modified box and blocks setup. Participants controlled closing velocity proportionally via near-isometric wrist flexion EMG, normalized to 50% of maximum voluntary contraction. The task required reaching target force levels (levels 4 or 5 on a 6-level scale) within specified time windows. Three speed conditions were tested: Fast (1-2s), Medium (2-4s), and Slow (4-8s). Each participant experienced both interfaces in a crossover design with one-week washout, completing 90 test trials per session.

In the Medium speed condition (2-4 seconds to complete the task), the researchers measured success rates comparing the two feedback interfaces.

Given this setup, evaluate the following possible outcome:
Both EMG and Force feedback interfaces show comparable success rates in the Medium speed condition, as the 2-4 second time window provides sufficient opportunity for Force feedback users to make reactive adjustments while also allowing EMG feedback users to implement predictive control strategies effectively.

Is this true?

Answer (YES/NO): NO